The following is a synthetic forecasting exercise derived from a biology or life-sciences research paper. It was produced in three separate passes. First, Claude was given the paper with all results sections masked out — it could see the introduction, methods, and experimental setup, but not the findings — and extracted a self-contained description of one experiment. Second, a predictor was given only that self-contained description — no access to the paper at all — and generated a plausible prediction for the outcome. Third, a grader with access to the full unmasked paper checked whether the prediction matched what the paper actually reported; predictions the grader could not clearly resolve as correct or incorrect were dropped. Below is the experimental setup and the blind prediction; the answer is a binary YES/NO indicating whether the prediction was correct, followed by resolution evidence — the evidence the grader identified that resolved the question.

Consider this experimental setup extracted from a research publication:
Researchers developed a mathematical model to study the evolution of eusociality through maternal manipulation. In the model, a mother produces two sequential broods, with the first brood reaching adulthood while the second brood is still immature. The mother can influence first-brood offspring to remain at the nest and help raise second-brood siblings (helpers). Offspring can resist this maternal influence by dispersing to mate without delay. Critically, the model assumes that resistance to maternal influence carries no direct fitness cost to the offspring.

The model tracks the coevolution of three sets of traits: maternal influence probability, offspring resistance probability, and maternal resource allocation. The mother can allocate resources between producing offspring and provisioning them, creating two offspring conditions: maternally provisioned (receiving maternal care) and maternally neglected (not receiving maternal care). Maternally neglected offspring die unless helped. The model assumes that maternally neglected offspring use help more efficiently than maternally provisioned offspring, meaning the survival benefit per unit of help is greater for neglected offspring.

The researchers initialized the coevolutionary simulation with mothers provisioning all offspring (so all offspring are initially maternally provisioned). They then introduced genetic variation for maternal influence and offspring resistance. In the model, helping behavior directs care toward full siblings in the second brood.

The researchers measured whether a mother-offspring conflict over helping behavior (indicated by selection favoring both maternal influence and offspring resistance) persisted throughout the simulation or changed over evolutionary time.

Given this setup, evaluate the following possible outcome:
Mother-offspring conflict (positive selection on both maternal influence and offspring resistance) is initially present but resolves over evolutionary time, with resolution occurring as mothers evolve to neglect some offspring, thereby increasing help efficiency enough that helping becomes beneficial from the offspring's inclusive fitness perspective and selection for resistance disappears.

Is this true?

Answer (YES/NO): YES